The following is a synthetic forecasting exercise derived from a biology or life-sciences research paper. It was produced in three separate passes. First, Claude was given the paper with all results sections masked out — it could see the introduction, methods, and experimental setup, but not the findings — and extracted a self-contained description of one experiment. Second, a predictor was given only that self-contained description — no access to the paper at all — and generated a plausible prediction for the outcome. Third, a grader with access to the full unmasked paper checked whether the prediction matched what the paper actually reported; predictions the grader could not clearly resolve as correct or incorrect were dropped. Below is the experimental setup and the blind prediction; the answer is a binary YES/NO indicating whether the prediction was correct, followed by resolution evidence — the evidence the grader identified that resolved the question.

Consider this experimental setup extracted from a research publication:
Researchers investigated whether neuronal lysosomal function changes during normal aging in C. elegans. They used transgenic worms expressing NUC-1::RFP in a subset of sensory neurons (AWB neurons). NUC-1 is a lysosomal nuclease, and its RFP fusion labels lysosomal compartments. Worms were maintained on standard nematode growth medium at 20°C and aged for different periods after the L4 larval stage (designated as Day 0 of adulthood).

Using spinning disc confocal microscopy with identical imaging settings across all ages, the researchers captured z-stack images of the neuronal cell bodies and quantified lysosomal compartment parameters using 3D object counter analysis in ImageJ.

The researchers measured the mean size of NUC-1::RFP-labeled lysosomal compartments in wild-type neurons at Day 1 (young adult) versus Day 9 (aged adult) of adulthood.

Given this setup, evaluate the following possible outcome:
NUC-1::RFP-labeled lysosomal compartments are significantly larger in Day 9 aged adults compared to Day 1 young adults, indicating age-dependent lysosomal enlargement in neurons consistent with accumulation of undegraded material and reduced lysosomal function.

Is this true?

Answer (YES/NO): NO